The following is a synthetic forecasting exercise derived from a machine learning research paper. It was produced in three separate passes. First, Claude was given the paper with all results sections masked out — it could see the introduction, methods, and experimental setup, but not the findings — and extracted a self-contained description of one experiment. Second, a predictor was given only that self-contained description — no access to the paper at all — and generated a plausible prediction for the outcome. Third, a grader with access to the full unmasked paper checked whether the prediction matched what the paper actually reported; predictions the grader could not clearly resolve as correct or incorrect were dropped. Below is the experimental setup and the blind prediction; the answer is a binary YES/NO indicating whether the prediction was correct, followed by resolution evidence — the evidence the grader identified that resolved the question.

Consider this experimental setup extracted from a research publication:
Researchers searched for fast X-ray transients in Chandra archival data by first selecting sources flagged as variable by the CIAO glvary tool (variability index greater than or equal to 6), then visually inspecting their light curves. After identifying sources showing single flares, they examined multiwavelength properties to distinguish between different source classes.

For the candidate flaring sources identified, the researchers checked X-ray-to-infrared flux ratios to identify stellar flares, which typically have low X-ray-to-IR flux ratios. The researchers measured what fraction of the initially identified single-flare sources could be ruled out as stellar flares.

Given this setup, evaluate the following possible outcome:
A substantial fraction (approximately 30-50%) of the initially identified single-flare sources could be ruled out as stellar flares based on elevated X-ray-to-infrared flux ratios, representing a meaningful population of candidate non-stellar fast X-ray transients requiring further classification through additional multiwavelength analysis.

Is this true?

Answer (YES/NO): NO